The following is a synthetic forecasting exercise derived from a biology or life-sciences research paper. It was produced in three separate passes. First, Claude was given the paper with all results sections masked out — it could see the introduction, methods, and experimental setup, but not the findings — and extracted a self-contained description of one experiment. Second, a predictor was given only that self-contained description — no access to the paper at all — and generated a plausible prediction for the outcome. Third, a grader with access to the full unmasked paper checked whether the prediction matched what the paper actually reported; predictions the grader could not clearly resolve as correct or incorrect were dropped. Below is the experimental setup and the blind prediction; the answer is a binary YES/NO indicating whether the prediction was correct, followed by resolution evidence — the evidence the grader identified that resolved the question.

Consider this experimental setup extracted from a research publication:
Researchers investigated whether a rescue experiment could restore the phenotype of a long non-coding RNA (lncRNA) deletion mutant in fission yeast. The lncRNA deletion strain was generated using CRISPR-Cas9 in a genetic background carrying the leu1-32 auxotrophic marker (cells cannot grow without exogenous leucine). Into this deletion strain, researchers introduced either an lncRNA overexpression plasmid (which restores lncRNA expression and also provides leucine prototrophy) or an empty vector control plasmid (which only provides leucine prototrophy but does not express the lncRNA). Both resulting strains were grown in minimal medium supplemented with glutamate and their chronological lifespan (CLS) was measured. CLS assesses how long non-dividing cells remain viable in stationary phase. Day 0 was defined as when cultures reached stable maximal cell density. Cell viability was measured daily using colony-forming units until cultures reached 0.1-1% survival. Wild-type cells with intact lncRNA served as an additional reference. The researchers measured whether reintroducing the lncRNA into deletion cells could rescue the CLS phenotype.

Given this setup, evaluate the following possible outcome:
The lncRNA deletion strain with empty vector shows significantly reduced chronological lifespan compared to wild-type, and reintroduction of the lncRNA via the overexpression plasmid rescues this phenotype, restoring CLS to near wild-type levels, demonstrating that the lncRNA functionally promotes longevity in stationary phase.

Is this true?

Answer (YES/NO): YES